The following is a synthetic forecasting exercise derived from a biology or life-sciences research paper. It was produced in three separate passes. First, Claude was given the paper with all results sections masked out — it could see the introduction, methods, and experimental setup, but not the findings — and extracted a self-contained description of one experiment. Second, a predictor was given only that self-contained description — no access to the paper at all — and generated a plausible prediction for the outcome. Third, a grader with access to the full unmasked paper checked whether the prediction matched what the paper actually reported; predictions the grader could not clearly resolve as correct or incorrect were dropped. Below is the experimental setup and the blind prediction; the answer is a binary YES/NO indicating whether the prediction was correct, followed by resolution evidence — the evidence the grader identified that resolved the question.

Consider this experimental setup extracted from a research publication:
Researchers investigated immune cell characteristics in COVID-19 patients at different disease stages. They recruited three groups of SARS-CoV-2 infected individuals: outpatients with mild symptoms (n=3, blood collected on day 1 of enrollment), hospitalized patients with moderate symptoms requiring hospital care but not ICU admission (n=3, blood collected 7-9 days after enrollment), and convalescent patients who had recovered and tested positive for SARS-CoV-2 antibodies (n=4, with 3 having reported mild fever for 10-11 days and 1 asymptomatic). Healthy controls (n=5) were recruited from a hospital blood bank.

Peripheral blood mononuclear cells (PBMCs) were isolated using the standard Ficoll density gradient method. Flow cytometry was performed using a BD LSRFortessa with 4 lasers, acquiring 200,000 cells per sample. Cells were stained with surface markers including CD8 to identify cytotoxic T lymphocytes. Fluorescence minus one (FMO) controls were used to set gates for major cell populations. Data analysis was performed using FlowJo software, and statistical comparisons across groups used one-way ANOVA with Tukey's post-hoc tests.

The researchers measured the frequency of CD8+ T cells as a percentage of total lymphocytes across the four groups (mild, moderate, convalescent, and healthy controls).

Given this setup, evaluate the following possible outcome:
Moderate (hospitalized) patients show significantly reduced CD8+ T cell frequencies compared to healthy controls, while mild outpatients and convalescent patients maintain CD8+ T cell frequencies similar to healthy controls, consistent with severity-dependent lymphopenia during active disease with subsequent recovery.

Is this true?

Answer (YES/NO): NO